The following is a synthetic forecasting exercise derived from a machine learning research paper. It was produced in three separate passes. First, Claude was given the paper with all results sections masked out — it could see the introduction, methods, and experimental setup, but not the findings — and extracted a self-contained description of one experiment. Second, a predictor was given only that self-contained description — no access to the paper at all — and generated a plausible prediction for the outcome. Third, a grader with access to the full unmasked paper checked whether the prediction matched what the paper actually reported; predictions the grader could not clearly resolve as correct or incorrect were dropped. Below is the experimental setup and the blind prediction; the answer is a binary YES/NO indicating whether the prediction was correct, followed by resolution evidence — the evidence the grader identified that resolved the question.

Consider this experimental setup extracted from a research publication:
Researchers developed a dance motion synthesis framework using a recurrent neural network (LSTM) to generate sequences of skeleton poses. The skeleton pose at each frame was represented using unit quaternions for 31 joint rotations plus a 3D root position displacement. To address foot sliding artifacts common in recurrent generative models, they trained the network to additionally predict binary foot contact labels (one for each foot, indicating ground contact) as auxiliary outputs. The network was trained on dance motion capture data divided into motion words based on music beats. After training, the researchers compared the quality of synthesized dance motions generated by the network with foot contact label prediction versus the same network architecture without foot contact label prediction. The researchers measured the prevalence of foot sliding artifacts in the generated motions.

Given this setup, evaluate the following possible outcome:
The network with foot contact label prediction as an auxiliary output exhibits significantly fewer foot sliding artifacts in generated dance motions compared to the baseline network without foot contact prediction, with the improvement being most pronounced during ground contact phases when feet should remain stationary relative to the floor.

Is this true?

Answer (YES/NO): NO